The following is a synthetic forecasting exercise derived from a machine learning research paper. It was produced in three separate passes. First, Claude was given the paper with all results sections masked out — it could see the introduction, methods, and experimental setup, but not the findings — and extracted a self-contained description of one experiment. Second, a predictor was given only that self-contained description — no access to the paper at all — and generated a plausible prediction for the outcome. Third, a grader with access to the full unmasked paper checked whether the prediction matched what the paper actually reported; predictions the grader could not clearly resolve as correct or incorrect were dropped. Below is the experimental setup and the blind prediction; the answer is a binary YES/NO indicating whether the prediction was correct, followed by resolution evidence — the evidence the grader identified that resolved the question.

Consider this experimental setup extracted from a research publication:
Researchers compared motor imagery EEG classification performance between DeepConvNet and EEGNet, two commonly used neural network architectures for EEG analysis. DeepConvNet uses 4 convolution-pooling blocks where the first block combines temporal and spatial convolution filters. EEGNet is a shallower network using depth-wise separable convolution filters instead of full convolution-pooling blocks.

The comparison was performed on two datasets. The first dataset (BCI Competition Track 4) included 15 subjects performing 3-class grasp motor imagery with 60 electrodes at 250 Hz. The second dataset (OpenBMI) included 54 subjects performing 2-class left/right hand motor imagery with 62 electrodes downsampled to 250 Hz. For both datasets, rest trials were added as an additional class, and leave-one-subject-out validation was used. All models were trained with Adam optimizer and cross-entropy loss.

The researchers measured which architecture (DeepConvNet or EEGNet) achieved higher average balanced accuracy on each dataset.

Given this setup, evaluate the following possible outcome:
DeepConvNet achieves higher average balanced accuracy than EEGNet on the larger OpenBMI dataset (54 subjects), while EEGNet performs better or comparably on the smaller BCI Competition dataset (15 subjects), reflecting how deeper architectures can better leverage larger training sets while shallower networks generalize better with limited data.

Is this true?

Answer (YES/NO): YES